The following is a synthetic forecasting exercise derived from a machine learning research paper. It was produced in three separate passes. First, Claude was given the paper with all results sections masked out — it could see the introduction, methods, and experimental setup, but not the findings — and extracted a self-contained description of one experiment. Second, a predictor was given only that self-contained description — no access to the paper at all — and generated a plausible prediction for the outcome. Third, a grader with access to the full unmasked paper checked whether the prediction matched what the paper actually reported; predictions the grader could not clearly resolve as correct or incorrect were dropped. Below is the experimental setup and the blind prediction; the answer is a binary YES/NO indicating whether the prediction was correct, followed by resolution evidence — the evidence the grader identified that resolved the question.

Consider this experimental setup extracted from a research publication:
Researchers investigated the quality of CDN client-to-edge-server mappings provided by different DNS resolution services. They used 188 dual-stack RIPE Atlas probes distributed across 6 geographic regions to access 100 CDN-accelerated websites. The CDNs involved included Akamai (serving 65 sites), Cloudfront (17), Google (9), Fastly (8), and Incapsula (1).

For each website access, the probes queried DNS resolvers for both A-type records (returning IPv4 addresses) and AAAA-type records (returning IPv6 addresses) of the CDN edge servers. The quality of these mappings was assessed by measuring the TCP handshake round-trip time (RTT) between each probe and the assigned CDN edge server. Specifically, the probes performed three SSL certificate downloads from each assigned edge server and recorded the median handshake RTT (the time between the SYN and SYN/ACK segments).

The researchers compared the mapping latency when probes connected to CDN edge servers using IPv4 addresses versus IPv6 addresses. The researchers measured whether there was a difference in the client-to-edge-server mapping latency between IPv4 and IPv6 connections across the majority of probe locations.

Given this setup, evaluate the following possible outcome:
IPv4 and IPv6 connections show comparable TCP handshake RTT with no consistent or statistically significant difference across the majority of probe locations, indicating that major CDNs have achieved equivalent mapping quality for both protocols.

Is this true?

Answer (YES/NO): NO